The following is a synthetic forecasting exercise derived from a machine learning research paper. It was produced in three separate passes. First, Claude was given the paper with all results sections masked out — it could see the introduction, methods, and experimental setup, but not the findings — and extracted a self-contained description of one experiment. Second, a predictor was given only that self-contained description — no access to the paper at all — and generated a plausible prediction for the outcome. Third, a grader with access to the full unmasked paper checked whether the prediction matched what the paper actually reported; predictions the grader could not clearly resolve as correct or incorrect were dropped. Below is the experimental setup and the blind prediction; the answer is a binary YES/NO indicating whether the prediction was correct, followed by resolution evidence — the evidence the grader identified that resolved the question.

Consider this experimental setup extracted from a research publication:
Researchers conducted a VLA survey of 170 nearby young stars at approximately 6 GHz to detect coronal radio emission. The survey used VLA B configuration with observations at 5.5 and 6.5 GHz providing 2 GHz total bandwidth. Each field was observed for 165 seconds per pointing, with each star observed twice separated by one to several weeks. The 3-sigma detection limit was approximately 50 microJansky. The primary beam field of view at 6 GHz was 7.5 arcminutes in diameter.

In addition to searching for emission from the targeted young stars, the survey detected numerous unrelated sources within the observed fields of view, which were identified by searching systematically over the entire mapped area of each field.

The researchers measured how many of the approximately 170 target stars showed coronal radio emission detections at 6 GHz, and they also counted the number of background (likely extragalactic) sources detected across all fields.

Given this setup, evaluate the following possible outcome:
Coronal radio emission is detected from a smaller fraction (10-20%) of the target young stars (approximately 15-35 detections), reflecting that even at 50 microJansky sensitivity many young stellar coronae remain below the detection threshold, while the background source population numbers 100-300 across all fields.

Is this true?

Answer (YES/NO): NO